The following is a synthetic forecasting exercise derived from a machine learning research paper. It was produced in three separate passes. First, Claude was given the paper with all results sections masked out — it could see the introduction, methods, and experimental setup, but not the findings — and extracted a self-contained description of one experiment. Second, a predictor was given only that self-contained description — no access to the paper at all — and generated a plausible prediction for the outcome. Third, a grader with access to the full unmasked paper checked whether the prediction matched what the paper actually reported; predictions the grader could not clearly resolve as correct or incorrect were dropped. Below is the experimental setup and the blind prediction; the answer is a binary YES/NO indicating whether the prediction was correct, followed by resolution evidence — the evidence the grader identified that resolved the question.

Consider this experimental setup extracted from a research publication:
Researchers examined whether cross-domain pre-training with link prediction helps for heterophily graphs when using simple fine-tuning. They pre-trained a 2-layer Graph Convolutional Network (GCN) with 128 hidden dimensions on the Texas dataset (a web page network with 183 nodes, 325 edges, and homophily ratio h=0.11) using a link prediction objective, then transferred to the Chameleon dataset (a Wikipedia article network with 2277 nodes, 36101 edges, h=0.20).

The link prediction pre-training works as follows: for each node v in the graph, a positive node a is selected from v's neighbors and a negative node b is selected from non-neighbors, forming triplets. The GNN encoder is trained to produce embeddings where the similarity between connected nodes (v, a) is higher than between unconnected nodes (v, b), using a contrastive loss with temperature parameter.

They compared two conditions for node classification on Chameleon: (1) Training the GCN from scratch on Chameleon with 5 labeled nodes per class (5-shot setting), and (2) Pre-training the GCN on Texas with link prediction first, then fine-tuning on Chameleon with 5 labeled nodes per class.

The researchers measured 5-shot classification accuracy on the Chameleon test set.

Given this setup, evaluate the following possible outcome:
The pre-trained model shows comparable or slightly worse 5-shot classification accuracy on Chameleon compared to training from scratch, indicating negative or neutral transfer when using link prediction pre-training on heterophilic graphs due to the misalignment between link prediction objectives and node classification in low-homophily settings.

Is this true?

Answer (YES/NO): YES